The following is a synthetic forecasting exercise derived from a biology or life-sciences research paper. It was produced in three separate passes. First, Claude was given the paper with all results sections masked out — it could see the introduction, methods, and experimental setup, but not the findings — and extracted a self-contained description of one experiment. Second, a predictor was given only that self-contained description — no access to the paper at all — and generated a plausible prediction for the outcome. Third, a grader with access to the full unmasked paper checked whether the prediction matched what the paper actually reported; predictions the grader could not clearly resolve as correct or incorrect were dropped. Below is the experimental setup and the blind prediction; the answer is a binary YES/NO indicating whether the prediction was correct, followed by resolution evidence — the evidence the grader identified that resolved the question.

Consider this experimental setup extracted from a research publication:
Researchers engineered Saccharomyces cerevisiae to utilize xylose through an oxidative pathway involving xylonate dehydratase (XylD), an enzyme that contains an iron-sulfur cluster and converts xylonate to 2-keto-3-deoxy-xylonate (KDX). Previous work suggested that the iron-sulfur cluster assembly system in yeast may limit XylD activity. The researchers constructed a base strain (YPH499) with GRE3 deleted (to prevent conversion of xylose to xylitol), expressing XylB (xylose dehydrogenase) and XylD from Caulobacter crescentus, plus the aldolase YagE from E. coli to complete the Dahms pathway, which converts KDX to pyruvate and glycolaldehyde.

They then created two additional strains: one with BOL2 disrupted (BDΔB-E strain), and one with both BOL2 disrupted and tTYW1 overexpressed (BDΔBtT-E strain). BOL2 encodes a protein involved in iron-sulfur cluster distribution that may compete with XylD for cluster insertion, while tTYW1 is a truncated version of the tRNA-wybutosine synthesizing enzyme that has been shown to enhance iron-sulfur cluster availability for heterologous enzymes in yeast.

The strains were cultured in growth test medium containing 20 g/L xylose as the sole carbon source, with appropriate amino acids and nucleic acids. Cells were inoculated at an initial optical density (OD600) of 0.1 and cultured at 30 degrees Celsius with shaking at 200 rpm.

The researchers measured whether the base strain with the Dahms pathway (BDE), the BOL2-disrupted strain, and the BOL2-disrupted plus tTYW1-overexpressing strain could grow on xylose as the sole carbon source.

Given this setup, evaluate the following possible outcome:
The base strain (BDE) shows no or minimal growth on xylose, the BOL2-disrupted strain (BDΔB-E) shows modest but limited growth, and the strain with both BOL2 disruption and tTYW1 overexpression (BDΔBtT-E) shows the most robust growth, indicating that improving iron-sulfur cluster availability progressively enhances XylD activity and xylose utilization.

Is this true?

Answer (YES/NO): YES